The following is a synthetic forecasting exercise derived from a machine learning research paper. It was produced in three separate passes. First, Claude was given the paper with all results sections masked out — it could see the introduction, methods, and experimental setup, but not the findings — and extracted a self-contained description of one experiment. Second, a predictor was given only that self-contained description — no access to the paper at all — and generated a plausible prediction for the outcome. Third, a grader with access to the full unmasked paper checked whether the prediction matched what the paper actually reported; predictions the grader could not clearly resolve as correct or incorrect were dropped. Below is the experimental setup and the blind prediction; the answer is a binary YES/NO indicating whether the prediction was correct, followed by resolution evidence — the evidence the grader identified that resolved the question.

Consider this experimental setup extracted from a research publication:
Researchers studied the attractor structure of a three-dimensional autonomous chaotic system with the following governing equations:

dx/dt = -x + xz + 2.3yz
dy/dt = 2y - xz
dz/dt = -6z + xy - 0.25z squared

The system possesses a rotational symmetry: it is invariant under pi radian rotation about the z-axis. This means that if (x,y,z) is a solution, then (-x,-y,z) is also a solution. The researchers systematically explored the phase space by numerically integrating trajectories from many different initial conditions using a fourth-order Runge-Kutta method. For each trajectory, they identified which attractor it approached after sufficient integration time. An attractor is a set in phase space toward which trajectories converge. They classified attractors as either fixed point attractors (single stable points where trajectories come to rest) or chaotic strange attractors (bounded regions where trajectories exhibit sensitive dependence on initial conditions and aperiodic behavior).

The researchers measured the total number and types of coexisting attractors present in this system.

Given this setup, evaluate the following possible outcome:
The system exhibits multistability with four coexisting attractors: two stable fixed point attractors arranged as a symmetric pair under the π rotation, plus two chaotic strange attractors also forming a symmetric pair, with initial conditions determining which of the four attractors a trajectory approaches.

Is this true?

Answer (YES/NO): YES